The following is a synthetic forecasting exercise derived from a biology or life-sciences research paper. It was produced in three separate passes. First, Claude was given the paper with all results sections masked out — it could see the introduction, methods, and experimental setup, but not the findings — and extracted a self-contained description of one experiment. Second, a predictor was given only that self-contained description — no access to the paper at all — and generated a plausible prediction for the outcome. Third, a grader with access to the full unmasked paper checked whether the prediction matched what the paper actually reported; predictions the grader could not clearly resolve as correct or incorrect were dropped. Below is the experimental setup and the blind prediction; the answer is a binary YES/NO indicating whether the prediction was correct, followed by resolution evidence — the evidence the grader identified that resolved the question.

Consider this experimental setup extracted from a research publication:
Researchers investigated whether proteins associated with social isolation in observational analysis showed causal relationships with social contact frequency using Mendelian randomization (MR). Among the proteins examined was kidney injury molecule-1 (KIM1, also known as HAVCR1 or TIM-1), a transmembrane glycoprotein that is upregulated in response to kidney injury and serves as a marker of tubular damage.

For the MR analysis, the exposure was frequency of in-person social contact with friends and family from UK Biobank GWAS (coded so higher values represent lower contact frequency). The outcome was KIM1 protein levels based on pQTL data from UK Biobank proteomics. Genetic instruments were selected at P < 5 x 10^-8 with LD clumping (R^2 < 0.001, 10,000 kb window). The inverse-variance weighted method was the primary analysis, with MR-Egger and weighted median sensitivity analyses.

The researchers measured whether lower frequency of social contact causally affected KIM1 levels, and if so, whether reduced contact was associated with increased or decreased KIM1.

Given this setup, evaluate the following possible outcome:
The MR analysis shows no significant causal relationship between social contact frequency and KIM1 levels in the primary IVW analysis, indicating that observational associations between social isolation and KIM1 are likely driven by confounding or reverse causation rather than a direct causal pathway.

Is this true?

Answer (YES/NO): NO